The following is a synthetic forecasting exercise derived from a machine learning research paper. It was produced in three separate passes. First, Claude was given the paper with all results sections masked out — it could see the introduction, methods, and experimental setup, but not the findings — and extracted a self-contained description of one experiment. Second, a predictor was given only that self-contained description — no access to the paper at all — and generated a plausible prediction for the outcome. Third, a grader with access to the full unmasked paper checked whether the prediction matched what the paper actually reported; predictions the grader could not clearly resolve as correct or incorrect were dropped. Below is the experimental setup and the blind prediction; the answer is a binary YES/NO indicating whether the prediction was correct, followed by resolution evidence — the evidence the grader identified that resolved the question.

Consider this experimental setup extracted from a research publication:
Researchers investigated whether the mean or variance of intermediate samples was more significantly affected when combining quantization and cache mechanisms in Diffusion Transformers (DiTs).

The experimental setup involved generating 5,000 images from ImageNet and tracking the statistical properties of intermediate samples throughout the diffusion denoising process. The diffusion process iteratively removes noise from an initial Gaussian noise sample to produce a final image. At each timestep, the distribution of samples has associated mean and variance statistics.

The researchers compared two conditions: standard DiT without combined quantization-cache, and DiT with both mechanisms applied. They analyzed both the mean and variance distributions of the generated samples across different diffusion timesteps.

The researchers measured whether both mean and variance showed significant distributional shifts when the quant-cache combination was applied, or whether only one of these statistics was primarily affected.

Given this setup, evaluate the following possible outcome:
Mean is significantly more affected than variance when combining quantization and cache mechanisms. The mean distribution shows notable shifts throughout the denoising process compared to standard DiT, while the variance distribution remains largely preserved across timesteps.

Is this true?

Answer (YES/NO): NO